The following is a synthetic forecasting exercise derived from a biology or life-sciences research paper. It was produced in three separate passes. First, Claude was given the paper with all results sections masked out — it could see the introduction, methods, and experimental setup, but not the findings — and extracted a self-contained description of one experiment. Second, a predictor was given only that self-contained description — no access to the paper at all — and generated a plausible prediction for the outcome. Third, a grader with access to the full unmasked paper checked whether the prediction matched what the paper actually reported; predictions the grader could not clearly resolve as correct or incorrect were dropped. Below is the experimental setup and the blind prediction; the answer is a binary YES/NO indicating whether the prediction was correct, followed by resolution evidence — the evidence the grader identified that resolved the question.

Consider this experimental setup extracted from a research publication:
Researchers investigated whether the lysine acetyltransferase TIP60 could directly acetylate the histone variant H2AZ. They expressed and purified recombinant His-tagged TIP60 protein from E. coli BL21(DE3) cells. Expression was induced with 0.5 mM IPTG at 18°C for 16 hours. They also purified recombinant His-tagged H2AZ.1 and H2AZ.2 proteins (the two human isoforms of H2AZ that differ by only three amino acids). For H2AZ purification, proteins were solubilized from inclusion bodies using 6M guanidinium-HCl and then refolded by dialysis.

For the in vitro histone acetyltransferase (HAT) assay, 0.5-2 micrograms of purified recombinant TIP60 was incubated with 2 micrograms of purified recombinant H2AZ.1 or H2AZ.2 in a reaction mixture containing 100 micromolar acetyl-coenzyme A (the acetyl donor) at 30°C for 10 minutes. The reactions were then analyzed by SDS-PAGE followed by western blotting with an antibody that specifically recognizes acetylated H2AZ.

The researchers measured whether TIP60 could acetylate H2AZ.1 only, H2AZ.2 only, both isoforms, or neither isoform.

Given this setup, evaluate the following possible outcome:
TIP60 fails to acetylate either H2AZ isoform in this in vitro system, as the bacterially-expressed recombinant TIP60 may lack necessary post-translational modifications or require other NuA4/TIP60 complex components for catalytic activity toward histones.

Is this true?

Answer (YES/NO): NO